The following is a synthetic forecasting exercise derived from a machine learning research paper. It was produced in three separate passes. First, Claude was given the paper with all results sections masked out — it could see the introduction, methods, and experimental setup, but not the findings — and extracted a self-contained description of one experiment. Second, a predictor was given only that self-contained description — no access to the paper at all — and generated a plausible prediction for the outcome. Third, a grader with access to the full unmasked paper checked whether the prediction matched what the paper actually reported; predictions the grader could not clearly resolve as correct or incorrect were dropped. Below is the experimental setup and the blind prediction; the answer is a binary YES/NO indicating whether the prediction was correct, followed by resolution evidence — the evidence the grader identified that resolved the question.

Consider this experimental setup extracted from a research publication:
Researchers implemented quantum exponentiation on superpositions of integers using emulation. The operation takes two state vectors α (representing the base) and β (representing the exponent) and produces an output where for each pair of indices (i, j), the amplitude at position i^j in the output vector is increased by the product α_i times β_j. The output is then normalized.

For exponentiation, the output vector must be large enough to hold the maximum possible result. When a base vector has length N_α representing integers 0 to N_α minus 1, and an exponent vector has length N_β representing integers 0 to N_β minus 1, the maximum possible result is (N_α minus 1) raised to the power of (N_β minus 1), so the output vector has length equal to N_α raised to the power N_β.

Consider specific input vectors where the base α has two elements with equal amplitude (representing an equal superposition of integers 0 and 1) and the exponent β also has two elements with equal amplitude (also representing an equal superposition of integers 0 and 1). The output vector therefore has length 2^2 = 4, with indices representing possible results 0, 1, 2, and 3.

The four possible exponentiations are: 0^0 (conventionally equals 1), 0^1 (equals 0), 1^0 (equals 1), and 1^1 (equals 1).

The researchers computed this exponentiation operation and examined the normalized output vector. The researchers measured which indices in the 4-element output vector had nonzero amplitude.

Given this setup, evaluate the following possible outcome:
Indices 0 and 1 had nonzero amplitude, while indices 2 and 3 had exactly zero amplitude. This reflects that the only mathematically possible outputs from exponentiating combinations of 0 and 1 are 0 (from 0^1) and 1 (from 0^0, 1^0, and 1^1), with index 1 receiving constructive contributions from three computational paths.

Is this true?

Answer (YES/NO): YES